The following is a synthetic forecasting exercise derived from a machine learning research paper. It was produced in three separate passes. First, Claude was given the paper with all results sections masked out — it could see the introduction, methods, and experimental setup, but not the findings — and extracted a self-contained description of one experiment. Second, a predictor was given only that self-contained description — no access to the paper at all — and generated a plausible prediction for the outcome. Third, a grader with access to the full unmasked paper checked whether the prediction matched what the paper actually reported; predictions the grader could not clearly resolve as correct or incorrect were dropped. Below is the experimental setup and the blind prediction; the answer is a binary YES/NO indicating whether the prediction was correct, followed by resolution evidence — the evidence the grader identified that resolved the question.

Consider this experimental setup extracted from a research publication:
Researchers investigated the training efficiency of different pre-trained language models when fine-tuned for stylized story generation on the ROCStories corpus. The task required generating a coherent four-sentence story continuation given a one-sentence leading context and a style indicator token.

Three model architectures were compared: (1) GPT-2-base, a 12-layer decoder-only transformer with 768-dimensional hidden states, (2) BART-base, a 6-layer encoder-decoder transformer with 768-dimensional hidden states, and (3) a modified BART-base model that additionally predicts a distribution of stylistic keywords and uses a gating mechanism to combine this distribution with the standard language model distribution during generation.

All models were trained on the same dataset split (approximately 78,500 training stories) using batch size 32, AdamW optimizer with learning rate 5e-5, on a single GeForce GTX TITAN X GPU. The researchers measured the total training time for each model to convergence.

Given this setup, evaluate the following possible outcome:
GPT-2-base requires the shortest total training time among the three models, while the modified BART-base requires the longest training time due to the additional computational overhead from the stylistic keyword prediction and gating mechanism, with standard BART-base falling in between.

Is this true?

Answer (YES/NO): NO